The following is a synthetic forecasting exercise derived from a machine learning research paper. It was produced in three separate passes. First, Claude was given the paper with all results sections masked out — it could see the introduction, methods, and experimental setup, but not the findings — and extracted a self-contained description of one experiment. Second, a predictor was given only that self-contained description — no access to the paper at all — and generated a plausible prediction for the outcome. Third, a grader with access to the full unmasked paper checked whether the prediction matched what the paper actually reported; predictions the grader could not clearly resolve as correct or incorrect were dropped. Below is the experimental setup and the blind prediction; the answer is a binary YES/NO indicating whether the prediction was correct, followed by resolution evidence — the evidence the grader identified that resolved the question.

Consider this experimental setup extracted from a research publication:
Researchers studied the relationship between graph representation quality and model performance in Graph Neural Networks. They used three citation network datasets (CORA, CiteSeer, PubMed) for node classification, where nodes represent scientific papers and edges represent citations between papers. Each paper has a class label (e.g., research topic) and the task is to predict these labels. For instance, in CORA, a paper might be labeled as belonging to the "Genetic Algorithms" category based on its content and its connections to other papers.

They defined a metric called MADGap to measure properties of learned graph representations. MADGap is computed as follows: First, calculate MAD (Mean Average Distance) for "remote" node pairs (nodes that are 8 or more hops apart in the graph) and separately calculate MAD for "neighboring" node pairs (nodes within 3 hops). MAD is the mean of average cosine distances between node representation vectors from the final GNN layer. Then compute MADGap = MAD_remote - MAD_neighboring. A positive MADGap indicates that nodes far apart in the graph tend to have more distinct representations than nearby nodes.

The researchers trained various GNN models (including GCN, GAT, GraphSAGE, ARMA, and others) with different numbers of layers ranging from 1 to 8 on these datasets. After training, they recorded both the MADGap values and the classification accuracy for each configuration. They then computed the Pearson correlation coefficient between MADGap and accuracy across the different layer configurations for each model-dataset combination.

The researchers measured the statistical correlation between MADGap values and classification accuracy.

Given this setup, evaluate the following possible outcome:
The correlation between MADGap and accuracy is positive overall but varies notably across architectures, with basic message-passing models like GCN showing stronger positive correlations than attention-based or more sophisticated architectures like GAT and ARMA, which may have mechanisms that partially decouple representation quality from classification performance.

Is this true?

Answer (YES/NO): NO